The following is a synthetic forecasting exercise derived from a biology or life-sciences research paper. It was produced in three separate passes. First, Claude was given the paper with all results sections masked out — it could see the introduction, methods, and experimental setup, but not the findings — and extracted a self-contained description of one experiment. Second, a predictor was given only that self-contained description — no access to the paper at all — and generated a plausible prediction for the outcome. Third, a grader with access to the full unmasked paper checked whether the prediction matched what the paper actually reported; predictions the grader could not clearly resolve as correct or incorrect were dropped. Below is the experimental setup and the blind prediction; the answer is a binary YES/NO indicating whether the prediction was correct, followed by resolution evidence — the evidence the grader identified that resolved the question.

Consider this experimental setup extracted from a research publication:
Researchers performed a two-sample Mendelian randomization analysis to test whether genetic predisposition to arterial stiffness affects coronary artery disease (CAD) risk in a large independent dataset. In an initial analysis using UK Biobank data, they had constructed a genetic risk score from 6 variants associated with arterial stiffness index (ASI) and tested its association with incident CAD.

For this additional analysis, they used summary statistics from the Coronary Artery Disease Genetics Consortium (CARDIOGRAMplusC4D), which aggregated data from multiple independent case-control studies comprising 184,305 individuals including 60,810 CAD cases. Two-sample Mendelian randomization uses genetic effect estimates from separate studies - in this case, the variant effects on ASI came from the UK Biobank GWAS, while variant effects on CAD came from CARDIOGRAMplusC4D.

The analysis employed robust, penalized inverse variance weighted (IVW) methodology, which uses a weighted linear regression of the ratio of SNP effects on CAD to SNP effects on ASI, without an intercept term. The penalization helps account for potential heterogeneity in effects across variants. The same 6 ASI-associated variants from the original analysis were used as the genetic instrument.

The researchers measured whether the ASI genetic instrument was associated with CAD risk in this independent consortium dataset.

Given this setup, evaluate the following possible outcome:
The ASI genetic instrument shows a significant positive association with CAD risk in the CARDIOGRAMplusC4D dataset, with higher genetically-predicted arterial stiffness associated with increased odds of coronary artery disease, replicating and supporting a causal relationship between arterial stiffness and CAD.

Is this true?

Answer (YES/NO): NO